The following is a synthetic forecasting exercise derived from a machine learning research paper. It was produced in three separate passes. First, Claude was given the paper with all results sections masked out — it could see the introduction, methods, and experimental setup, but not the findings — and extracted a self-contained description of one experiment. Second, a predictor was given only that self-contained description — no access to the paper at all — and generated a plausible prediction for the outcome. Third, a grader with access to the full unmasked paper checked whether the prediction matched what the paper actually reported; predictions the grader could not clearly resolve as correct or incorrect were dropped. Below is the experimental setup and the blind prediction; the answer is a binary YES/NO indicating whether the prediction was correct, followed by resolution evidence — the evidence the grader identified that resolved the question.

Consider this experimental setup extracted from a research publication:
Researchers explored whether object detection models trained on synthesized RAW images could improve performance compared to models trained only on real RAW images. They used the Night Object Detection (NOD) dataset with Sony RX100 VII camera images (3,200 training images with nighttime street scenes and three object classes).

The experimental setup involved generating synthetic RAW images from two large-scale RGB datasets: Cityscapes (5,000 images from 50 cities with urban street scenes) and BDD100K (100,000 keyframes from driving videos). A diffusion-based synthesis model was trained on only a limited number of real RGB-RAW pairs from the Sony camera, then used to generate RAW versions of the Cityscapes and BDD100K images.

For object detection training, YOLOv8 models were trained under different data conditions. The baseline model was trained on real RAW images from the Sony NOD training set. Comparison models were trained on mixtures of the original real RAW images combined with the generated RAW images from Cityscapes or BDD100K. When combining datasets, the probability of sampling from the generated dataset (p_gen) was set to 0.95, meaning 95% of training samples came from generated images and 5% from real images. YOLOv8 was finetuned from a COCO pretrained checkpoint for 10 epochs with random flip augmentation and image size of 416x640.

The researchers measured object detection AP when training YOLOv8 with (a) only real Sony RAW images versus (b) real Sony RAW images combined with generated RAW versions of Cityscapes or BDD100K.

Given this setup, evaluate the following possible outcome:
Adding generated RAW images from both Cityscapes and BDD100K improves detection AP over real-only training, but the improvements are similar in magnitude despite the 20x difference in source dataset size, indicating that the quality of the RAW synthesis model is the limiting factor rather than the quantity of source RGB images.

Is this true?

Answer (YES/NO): NO